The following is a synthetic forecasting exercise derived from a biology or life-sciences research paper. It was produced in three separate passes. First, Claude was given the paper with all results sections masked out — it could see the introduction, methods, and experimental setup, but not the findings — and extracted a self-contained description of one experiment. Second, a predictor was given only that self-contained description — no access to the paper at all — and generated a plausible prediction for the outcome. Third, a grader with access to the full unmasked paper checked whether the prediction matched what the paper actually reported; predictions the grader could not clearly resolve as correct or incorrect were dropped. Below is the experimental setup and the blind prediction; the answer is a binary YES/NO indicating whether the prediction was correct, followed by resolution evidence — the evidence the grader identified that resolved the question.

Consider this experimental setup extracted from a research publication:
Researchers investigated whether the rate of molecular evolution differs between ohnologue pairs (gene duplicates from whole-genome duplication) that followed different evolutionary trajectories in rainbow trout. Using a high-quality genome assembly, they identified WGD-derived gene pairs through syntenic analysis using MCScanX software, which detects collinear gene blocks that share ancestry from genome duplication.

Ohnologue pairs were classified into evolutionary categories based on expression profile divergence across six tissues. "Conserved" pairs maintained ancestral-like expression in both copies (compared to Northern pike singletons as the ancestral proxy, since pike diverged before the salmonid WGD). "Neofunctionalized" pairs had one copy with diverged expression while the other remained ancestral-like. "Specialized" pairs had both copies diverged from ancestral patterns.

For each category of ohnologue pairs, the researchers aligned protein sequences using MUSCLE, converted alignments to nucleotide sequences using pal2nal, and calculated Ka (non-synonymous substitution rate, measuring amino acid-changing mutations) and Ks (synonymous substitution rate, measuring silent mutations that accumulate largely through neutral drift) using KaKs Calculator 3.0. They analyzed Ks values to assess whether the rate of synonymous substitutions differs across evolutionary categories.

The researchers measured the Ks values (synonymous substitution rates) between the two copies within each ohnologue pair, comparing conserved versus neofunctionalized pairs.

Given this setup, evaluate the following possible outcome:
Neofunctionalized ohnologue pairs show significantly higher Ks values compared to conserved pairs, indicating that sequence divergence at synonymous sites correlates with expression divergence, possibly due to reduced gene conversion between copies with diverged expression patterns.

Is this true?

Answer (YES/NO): YES